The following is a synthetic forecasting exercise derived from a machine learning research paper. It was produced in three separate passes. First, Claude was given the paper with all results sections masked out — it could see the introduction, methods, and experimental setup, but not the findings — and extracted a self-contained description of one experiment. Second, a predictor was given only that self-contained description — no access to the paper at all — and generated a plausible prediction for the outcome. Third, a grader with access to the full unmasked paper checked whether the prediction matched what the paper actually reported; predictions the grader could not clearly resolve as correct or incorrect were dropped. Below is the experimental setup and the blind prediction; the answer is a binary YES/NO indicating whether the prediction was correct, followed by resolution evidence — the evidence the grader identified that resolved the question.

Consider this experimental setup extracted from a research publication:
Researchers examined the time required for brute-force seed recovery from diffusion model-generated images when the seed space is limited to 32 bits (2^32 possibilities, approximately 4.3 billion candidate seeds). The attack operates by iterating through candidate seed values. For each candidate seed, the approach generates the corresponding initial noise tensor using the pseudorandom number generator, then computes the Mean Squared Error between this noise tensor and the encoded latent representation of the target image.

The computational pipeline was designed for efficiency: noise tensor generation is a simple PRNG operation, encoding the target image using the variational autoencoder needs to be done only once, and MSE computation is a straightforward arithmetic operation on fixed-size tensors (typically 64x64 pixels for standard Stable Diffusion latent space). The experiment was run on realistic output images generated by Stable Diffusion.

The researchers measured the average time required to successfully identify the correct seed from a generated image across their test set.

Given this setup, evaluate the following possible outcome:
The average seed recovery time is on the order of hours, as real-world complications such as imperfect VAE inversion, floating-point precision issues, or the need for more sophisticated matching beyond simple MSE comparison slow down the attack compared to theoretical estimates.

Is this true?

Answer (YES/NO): YES